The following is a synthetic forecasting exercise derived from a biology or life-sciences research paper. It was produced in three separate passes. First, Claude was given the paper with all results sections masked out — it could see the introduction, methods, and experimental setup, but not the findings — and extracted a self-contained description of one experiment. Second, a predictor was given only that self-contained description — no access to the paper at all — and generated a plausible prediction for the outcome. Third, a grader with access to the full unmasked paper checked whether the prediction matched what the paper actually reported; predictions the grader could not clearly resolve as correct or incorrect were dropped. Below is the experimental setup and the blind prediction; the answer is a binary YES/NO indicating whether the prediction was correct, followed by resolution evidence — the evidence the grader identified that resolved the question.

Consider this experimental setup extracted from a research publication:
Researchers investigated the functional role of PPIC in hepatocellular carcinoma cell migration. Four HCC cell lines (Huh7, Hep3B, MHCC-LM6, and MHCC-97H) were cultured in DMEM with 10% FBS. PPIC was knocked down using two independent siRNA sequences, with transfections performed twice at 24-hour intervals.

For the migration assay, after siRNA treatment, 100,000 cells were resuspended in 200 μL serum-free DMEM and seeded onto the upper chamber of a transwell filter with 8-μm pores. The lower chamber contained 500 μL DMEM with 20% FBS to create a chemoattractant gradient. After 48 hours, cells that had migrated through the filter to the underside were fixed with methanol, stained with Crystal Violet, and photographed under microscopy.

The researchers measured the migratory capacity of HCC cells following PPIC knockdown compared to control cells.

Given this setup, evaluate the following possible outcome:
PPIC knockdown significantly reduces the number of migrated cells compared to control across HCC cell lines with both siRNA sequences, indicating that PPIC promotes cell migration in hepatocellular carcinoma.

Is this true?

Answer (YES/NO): NO